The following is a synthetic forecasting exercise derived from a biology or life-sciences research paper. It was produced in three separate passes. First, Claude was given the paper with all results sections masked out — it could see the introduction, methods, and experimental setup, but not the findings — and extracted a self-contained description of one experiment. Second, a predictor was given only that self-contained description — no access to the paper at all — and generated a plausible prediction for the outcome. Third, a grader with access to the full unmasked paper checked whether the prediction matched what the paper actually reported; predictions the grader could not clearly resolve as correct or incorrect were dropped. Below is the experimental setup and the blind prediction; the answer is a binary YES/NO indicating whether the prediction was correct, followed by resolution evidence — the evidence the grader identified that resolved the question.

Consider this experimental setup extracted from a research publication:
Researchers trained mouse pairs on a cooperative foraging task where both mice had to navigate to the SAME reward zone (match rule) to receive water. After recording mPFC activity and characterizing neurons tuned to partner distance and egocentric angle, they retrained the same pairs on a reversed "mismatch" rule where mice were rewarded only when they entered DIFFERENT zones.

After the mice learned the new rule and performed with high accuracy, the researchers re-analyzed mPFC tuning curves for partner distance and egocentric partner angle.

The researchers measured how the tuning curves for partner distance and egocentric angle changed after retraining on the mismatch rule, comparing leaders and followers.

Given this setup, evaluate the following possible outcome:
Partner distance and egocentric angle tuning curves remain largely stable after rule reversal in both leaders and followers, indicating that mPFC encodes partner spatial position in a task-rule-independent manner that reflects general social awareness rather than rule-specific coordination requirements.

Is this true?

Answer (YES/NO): NO